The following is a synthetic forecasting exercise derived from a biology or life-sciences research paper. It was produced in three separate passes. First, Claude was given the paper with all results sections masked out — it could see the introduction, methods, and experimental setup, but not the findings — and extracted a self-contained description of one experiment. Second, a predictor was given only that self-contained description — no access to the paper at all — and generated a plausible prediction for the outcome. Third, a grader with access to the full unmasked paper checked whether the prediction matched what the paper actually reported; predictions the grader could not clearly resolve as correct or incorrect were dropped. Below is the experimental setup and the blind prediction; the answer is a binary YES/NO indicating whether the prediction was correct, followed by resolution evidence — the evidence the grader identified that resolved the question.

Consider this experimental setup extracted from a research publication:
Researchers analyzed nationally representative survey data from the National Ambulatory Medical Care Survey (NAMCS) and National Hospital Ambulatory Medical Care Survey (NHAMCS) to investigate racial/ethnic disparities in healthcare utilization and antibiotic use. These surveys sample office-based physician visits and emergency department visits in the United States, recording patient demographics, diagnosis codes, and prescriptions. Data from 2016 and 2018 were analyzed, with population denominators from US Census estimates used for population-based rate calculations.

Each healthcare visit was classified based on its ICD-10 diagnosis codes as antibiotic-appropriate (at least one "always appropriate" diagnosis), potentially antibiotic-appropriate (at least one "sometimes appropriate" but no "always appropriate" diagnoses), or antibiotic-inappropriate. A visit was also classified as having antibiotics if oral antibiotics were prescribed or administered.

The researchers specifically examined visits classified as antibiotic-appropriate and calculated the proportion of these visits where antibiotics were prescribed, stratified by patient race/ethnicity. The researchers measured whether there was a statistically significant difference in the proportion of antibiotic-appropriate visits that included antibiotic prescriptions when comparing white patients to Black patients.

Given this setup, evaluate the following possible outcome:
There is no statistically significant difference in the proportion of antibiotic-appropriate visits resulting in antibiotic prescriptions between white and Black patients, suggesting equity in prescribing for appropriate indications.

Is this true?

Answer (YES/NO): YES